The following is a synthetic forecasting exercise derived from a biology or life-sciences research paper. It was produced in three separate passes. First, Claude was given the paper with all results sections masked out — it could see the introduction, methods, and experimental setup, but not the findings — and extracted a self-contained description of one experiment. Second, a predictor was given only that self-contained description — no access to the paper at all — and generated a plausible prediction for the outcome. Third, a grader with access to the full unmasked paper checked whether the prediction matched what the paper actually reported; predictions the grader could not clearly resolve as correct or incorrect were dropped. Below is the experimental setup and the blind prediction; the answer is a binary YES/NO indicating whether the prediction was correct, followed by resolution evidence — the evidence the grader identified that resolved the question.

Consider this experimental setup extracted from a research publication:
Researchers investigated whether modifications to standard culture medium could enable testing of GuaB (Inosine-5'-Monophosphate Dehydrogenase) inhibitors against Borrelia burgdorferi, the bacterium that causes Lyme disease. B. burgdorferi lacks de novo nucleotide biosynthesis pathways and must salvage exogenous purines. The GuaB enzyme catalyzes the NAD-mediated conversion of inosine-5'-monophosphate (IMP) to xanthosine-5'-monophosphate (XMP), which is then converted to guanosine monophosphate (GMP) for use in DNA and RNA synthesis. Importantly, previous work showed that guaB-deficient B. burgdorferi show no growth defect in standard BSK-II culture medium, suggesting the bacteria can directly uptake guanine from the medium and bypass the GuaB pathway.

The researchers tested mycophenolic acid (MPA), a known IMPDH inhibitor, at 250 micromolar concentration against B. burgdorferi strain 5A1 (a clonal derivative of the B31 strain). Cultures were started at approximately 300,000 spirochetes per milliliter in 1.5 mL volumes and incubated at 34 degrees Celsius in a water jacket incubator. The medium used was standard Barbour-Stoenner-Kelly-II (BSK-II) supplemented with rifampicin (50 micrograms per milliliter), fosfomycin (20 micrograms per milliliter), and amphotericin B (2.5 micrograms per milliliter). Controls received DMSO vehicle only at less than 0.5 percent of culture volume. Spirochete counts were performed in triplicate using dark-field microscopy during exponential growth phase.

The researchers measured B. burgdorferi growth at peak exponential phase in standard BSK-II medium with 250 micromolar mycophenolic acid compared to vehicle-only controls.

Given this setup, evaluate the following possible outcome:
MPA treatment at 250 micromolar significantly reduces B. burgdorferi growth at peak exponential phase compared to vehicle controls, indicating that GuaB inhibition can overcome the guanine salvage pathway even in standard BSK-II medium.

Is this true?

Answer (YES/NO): NO